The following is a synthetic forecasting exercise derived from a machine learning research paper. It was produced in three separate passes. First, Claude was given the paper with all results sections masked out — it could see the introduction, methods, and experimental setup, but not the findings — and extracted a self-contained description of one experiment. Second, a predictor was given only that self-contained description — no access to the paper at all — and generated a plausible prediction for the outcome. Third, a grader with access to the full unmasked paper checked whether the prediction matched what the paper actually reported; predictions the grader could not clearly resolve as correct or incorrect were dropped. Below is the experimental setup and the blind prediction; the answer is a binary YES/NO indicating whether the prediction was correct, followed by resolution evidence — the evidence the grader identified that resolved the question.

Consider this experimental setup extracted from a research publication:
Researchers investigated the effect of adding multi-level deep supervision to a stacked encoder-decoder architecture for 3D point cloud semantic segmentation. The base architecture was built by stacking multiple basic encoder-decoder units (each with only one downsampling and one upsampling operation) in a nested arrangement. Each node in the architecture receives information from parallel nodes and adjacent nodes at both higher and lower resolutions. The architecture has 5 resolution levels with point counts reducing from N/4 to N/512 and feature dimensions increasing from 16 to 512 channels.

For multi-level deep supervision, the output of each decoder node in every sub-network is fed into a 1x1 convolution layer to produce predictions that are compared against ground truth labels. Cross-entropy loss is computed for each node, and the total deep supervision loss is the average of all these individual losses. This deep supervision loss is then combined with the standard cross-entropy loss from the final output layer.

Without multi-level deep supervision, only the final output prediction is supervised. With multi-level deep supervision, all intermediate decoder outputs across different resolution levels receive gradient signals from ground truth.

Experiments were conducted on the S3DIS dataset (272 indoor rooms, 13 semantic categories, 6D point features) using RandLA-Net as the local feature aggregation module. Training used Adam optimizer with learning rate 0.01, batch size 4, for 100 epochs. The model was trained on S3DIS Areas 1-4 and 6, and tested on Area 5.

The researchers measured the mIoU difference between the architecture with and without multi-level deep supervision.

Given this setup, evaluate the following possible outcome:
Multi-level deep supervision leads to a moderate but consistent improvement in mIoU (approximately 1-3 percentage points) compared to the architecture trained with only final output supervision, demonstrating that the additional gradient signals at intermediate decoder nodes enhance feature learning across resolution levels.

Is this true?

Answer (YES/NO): YES